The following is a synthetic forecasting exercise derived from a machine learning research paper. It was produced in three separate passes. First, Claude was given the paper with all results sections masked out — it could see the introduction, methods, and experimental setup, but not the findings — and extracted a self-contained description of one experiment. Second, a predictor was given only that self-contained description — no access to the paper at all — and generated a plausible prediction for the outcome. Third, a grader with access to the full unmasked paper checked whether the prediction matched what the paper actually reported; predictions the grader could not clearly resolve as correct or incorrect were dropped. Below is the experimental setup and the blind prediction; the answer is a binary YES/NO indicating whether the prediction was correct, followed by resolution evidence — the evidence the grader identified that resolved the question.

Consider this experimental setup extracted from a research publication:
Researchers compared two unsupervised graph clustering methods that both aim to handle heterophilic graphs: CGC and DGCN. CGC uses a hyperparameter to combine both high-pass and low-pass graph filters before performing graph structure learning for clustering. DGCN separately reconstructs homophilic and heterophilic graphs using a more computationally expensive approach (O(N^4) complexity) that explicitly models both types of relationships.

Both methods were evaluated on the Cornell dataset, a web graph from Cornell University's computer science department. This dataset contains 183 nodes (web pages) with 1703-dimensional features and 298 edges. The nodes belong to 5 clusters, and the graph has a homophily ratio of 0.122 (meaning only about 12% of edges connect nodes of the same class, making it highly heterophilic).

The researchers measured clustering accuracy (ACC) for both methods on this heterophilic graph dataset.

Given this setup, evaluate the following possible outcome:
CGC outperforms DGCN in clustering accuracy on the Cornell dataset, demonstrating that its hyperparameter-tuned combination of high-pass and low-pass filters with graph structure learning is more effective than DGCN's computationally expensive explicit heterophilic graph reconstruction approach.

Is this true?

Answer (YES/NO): NO